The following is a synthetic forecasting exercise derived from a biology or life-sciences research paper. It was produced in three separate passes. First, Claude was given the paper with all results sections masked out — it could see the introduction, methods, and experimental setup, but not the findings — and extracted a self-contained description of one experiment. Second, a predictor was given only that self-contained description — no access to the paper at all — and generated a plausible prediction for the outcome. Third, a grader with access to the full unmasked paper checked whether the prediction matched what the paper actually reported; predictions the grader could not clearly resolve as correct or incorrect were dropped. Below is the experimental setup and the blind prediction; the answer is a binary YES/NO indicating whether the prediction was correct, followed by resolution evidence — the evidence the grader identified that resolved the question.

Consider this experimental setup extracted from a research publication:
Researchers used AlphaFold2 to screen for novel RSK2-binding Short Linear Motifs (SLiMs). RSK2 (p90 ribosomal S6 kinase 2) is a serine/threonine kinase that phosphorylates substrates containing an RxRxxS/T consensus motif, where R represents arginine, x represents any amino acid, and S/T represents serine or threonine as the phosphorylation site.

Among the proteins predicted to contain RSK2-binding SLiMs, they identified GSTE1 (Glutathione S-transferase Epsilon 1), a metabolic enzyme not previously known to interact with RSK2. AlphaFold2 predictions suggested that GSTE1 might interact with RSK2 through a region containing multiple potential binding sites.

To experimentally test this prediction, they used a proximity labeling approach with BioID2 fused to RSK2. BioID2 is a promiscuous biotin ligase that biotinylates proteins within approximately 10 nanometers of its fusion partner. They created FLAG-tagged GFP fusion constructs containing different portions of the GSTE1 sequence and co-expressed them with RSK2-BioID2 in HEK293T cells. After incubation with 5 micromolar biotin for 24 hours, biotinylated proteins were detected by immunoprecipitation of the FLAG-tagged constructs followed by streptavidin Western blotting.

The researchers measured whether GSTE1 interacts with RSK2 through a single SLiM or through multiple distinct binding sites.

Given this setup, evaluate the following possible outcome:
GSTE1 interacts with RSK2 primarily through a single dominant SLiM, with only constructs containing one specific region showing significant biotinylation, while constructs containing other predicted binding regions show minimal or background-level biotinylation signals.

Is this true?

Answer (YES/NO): NO